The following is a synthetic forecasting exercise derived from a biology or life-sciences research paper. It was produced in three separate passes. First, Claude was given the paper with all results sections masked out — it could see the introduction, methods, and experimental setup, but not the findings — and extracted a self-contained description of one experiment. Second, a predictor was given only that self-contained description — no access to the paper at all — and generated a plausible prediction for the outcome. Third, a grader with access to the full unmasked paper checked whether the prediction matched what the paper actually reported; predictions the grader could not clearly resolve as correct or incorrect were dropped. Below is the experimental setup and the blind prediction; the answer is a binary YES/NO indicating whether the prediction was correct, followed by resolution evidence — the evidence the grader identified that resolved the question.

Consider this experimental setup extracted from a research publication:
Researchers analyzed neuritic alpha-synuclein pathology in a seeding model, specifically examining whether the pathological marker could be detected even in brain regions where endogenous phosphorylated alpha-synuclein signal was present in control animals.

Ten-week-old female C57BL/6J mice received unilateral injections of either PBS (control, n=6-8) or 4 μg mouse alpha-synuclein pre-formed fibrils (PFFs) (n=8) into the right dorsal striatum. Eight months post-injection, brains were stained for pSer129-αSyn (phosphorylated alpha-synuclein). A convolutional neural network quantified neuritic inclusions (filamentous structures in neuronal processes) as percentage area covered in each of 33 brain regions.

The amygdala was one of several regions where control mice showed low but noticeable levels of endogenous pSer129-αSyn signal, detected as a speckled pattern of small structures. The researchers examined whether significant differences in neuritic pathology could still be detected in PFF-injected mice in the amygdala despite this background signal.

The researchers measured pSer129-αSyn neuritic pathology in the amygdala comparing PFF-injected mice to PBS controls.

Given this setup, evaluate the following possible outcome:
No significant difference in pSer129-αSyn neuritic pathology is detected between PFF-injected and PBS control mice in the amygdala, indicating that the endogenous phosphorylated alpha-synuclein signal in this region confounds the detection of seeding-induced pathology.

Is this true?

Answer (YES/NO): NO